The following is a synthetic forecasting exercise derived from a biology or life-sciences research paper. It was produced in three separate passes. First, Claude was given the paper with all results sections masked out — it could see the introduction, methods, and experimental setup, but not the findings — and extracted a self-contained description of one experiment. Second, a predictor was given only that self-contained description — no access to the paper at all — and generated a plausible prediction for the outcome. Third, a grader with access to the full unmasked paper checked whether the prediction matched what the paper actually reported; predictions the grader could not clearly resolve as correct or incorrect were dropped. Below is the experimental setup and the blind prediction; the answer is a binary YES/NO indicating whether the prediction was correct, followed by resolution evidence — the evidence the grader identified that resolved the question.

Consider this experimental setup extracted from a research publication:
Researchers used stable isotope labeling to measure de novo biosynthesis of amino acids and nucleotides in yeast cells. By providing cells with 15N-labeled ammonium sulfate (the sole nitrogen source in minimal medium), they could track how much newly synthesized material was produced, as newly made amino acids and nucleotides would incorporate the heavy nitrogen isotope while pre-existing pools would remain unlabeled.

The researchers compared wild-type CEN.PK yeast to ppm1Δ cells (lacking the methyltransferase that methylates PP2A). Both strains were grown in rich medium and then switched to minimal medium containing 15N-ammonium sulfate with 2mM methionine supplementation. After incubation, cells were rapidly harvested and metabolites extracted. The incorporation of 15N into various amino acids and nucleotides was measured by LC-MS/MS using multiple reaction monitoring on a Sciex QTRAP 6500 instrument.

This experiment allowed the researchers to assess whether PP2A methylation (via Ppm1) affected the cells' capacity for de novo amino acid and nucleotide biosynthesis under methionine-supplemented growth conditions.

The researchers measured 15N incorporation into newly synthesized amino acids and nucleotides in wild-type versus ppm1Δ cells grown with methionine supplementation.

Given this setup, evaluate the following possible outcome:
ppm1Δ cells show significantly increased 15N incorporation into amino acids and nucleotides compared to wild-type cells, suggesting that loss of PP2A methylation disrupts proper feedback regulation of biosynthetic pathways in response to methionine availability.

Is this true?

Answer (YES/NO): NO